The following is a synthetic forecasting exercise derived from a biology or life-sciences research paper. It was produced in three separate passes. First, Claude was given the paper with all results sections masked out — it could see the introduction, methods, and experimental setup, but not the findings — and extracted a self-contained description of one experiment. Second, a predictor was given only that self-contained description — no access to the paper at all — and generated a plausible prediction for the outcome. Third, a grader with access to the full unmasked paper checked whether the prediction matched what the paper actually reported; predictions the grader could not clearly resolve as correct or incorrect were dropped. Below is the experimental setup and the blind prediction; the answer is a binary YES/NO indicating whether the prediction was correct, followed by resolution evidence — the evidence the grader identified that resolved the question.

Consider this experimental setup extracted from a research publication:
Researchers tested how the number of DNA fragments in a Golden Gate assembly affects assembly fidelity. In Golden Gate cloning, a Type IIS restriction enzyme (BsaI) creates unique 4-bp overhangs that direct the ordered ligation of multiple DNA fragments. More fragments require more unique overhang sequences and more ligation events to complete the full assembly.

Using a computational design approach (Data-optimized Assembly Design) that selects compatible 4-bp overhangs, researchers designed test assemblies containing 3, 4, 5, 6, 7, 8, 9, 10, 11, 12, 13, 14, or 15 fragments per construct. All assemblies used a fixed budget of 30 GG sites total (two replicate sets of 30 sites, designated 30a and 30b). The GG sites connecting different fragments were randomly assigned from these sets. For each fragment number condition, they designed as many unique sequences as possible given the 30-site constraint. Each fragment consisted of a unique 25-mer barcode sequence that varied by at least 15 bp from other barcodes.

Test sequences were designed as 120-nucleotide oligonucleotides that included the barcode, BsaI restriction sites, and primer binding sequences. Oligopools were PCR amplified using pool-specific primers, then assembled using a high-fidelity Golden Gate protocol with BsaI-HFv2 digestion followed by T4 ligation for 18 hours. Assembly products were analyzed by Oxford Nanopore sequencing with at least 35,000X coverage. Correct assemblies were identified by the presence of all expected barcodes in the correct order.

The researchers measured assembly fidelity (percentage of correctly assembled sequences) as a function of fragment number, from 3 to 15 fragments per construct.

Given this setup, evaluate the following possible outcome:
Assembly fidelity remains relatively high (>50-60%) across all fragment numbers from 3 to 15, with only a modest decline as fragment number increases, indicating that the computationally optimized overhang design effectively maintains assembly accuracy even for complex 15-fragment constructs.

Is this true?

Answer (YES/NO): NO